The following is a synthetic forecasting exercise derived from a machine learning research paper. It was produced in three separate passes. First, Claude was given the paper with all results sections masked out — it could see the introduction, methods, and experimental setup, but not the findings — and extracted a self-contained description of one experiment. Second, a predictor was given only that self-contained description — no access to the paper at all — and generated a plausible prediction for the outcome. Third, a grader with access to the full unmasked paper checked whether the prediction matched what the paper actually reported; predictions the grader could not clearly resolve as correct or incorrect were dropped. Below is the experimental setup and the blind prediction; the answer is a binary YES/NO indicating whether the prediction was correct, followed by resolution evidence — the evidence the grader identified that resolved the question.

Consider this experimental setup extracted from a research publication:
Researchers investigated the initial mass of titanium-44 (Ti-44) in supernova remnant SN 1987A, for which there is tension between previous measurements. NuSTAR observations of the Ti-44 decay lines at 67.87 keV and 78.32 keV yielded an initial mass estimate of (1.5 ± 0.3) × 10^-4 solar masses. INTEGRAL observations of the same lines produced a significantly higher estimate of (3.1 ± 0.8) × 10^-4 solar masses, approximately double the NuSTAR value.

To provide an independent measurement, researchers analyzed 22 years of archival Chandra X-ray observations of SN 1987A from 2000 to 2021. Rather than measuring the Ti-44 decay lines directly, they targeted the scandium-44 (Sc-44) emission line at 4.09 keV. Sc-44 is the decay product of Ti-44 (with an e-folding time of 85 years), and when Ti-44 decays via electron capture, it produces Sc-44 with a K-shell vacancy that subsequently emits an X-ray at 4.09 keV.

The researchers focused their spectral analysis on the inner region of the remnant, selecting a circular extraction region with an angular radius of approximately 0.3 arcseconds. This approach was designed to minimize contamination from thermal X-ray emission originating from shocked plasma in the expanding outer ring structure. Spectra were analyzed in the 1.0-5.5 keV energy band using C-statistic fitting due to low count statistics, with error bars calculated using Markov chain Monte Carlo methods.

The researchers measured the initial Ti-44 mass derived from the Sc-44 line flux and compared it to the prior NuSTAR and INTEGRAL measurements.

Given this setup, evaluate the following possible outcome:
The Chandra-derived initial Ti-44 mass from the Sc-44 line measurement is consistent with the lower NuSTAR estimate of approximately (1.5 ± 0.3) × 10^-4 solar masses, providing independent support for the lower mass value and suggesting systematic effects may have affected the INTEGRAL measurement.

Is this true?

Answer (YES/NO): YES